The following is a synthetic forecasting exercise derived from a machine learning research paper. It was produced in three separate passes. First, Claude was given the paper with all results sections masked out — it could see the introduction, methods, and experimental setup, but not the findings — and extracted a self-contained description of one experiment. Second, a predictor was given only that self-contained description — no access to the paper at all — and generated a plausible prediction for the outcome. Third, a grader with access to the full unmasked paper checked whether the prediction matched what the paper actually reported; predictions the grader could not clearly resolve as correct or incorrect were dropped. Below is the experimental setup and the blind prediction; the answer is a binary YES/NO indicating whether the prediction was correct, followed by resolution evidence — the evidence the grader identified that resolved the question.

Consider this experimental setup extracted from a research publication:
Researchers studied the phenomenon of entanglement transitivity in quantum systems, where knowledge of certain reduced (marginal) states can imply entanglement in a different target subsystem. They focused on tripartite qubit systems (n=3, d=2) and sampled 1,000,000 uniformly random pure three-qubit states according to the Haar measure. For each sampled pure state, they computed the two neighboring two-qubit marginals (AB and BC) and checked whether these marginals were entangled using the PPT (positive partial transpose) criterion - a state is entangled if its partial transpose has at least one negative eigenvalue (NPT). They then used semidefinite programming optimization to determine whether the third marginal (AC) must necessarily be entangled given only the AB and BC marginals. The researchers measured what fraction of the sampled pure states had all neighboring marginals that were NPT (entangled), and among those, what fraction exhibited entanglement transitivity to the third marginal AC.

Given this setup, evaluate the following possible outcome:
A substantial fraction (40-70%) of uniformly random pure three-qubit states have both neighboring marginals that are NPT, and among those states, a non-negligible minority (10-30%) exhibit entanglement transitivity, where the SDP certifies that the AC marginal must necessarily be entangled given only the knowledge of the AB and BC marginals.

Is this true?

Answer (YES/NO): NO